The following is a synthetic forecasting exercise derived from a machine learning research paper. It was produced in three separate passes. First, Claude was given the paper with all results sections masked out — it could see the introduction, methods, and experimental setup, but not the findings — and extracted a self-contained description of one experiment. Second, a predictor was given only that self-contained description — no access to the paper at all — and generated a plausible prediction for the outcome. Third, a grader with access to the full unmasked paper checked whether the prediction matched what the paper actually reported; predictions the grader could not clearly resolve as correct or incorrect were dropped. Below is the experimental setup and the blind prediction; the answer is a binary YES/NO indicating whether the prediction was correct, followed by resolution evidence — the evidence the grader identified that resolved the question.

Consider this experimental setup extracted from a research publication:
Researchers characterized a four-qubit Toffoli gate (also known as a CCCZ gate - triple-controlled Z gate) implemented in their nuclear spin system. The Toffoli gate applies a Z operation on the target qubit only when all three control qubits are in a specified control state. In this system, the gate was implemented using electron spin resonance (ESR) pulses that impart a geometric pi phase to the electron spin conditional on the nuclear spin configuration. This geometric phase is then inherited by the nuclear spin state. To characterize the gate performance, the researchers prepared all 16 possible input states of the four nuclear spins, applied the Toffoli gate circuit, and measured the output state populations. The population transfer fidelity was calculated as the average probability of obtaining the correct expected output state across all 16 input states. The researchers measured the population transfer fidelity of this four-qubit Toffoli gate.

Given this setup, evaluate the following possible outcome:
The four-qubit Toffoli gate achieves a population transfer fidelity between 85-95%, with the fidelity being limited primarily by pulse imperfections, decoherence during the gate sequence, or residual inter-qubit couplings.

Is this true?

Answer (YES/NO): NO